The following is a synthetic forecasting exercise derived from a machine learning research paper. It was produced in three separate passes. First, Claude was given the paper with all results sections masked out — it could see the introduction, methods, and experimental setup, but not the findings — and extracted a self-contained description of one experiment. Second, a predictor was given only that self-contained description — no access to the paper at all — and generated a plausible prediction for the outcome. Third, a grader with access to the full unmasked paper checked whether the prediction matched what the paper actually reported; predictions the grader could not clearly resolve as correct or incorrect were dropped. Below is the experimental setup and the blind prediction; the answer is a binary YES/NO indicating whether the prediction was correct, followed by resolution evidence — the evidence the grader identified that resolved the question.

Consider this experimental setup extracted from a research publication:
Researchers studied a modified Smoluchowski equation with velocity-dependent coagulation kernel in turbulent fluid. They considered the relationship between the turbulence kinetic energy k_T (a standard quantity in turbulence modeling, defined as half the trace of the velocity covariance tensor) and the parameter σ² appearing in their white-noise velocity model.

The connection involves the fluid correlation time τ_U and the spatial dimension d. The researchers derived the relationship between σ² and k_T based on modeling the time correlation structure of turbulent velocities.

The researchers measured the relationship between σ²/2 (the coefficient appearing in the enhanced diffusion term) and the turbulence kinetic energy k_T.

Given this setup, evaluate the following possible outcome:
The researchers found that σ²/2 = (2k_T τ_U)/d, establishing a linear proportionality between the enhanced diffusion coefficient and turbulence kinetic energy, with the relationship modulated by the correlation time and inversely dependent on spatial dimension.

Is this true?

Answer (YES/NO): YES